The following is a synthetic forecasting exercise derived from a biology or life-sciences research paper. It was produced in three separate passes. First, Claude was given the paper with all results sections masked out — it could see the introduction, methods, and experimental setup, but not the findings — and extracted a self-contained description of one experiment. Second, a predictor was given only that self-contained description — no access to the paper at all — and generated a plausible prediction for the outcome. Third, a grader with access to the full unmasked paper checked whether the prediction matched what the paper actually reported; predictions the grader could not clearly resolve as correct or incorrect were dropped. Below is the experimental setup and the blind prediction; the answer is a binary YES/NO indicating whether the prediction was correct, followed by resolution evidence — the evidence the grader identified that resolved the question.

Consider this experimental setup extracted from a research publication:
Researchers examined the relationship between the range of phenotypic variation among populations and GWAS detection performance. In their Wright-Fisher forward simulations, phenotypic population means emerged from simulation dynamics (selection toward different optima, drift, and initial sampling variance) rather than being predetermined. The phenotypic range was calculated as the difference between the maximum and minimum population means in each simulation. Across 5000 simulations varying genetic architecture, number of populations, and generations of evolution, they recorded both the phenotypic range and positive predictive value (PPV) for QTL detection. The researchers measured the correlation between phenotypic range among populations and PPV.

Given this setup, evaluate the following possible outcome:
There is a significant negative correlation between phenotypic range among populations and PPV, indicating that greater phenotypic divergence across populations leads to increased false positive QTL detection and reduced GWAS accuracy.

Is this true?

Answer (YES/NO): NO